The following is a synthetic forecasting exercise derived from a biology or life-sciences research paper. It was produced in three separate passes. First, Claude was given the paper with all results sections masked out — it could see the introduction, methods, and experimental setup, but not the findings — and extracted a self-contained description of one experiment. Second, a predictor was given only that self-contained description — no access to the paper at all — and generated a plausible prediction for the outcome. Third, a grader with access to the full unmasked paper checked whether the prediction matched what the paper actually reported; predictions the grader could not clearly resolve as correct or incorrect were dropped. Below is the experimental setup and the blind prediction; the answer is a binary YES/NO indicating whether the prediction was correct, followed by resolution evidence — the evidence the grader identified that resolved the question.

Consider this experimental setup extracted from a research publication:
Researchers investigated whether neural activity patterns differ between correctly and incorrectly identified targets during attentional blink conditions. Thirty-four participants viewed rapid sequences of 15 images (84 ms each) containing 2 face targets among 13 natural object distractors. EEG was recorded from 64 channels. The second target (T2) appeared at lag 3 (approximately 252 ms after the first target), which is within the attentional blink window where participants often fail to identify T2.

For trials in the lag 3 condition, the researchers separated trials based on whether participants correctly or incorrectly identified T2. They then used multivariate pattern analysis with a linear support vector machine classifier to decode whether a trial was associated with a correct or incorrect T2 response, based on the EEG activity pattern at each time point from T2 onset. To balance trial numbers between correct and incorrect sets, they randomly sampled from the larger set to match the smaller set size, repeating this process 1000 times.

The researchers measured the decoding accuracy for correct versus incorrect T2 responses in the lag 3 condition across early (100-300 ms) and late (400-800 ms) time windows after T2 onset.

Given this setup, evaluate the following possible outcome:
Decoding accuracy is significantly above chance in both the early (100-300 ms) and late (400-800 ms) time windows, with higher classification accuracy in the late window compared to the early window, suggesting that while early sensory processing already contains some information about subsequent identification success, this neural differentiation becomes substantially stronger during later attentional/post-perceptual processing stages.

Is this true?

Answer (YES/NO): NO